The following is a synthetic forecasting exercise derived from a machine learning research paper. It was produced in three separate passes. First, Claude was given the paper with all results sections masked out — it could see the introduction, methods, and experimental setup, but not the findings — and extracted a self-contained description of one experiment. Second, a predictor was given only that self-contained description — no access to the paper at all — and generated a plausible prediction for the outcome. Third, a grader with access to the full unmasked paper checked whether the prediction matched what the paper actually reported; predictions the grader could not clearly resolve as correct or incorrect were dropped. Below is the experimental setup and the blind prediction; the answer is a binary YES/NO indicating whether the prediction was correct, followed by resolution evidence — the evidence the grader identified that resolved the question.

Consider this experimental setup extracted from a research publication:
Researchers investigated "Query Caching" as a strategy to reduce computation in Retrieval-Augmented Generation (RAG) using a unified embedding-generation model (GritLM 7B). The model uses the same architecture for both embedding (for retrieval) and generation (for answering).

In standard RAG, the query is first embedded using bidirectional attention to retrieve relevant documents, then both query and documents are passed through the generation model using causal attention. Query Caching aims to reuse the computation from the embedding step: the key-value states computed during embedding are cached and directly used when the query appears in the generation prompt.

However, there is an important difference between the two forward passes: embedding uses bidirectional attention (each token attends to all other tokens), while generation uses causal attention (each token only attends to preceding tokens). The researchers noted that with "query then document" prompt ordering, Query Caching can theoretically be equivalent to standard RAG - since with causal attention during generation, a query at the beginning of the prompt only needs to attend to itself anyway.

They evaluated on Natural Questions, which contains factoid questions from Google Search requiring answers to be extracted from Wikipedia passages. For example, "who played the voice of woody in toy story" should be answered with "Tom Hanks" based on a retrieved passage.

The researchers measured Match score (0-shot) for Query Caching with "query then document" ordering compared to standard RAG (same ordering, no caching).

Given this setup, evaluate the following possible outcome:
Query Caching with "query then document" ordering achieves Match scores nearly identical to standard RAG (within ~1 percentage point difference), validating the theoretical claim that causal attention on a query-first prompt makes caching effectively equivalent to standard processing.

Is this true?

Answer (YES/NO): NO